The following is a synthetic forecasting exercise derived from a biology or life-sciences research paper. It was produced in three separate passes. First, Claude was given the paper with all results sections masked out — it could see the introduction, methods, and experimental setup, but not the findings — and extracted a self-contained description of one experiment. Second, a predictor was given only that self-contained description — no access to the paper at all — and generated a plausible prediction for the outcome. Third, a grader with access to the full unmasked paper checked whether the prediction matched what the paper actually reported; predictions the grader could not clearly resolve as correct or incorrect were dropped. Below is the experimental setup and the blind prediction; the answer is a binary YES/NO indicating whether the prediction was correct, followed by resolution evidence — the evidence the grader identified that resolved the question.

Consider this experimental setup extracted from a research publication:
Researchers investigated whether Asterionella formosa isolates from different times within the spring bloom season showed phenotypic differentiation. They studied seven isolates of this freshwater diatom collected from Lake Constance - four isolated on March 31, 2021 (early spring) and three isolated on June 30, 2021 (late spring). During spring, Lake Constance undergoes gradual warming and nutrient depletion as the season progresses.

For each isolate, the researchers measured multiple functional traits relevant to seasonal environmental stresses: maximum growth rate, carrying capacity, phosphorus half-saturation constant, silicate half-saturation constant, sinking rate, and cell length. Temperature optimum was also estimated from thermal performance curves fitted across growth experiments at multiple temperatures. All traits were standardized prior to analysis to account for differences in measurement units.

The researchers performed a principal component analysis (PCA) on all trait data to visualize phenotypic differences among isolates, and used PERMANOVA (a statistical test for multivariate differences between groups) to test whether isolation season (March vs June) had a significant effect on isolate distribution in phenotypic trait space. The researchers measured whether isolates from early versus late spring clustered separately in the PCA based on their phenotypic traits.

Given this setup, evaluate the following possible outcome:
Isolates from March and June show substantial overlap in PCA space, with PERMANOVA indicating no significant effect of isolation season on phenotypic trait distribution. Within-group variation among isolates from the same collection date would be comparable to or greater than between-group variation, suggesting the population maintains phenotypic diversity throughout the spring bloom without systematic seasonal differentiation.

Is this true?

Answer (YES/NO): NO